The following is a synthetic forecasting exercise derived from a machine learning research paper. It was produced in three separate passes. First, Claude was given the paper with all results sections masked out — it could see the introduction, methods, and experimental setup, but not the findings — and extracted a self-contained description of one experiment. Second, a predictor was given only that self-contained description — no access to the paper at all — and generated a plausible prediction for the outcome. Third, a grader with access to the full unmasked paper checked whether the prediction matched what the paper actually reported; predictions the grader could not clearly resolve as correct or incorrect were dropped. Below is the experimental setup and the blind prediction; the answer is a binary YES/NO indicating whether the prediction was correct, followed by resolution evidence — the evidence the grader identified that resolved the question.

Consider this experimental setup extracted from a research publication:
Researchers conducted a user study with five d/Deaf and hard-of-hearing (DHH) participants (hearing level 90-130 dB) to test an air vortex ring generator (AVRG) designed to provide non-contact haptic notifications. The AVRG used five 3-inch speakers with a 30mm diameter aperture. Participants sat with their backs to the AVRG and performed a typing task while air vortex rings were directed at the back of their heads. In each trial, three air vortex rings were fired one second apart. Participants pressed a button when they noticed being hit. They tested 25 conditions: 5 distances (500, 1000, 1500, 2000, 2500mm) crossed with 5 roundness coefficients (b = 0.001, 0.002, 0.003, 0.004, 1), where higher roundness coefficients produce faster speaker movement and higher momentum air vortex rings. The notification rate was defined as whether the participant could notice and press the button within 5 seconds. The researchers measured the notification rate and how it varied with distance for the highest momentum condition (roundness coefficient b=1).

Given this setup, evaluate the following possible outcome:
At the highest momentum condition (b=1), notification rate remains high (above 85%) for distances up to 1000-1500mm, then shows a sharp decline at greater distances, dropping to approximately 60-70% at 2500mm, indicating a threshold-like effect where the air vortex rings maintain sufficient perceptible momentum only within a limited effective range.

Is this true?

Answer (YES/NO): NO